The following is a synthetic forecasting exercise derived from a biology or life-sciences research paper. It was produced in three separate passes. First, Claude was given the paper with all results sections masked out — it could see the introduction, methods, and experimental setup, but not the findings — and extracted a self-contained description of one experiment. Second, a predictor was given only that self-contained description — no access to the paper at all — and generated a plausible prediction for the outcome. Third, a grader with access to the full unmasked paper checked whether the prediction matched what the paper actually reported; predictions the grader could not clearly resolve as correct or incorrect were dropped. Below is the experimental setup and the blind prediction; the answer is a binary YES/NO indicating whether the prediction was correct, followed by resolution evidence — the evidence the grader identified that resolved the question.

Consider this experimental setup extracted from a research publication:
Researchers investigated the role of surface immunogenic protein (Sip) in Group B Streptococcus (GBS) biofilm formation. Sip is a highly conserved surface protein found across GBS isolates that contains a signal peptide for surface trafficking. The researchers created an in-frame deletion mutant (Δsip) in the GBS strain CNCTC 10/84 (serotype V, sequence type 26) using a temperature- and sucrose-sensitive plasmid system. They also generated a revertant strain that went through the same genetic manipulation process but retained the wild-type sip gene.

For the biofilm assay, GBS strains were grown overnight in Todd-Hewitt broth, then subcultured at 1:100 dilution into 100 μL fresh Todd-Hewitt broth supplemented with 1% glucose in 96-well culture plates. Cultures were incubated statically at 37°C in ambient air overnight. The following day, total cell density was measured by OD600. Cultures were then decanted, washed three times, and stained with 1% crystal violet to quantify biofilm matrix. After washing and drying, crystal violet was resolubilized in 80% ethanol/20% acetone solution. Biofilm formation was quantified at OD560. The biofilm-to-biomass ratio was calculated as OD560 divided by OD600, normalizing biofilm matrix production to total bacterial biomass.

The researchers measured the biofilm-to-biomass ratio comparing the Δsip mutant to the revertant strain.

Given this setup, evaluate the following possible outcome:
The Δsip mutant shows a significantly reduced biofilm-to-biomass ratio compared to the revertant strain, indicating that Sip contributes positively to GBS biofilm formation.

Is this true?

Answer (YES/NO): YES